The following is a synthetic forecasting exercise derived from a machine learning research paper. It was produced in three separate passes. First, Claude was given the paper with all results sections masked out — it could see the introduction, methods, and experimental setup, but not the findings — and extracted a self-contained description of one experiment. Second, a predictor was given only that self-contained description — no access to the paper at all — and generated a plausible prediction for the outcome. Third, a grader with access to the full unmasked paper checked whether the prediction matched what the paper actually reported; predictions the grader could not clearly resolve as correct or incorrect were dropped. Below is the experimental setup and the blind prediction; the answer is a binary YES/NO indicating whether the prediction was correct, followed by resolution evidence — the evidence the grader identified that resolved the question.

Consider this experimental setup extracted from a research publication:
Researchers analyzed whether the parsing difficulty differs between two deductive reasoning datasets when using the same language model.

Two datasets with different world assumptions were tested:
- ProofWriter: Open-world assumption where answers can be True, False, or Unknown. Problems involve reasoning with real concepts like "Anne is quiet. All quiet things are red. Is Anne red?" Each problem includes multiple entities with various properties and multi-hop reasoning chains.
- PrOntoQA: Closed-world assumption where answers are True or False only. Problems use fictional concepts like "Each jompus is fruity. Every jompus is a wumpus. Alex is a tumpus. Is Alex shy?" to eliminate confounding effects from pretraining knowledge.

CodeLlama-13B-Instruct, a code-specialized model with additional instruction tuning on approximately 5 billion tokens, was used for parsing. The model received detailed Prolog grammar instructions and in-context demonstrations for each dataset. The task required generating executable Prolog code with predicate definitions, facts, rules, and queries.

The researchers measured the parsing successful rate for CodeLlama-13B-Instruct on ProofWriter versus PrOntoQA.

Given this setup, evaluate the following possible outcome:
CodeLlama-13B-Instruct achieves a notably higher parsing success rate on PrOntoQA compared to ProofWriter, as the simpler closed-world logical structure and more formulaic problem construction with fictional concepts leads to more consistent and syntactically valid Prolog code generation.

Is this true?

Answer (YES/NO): NO